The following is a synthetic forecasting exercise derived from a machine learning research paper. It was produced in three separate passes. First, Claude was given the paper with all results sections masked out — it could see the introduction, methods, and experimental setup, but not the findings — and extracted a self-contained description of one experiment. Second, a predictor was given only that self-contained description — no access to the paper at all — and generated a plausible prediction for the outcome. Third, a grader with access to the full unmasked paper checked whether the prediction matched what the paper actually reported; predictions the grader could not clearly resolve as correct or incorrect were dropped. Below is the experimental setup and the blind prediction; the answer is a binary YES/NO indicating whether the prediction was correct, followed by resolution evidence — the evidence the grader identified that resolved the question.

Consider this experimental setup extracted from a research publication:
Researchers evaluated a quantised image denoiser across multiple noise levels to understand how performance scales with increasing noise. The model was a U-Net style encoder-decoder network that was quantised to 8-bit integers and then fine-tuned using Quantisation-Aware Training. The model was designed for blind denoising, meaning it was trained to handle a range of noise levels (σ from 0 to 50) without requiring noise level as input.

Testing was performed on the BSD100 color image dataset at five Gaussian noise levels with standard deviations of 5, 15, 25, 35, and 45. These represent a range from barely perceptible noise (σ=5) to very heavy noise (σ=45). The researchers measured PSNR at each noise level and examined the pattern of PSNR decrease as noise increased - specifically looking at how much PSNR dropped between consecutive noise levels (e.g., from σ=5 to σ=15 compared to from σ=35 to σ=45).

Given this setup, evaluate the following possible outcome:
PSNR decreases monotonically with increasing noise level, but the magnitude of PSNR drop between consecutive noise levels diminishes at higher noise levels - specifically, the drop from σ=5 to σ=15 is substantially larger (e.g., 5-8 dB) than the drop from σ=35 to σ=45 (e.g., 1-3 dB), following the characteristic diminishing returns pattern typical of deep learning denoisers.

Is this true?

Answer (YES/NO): NO